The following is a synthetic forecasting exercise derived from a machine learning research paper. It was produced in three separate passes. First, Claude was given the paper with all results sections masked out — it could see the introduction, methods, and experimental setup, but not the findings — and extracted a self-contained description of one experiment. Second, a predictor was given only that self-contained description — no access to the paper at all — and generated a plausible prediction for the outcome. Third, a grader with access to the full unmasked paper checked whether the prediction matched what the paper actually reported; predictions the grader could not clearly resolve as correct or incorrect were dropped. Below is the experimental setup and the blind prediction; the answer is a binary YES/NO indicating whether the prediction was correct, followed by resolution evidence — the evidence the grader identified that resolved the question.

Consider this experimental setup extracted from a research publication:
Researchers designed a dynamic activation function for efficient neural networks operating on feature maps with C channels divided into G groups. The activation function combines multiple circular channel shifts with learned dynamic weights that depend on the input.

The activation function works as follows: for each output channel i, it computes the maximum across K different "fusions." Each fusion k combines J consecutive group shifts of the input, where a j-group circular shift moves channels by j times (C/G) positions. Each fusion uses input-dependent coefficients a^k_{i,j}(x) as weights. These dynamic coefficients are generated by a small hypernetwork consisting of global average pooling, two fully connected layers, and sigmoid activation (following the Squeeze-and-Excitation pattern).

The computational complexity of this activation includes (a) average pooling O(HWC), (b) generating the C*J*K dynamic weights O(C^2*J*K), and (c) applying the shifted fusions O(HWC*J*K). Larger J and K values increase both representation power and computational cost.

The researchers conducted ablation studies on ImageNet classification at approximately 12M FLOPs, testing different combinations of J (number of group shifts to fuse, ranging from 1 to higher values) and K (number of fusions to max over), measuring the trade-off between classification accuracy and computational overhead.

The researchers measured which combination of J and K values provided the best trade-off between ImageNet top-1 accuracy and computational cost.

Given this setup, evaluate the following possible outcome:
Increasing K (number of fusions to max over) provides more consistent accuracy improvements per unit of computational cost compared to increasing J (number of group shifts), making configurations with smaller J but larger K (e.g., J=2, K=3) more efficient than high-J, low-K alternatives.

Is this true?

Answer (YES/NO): NO